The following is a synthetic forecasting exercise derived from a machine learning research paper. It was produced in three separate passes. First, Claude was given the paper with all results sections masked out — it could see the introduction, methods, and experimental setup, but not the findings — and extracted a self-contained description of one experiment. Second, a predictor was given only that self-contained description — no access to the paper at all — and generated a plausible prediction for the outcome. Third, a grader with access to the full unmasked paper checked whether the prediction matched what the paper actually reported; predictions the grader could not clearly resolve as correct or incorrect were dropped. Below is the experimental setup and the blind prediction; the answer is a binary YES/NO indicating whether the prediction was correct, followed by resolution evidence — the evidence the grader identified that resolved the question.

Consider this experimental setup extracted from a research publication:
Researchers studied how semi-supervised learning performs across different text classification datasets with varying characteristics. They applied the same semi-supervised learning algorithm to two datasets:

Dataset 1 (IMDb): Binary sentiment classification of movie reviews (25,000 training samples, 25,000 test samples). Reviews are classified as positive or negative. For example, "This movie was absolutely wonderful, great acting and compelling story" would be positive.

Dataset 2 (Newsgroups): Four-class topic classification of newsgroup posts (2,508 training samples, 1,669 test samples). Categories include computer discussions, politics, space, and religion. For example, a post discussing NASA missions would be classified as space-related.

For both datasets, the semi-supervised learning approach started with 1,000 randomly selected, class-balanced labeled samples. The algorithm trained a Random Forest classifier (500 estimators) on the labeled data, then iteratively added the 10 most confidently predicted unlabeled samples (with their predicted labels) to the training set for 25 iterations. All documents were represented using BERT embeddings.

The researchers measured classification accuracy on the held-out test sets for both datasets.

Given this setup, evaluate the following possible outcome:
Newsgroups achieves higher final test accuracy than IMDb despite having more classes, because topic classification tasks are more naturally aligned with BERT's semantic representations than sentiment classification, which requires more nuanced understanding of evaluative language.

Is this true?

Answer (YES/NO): NO